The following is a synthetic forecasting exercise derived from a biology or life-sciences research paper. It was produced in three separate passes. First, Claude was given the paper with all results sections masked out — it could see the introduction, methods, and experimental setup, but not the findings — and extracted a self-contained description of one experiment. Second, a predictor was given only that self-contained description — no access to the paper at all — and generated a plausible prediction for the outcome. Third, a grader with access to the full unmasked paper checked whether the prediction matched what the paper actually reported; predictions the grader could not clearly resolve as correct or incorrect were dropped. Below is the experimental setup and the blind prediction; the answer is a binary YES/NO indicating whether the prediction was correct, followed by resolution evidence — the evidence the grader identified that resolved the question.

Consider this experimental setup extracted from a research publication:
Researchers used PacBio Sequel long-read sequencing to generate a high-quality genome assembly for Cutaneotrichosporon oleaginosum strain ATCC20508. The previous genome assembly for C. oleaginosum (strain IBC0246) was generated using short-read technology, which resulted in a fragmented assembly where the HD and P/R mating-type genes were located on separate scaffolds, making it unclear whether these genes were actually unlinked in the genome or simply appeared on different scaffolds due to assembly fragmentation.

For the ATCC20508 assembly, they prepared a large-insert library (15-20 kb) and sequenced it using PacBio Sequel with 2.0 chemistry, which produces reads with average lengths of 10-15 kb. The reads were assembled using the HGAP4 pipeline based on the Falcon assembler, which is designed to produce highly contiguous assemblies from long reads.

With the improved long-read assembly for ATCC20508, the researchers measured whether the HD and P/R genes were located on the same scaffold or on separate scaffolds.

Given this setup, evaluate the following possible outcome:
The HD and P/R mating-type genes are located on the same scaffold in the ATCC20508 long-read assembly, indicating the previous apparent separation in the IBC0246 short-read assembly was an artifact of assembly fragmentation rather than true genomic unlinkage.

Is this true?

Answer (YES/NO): YES